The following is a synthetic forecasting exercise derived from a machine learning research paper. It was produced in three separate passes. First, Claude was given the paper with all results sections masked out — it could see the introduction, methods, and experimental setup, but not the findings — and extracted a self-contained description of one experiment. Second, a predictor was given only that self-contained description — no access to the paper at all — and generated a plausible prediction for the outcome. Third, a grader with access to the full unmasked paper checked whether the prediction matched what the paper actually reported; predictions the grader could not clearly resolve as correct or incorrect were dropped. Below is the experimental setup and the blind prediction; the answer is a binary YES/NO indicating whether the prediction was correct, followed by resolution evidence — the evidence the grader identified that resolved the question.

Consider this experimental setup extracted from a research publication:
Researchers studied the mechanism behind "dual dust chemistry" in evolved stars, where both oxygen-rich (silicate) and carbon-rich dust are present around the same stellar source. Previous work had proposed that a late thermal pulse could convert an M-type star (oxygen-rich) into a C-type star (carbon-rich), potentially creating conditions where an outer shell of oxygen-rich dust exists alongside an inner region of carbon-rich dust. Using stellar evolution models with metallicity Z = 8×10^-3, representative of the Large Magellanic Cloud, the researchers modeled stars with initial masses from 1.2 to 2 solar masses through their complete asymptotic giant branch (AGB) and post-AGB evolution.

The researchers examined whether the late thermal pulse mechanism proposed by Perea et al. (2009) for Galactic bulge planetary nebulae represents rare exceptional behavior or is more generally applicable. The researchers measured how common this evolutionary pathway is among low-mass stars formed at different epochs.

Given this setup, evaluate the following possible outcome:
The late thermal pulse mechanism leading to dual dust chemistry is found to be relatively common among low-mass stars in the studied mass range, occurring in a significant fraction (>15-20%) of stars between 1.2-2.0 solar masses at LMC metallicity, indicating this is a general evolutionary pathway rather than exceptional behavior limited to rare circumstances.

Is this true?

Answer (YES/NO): YES